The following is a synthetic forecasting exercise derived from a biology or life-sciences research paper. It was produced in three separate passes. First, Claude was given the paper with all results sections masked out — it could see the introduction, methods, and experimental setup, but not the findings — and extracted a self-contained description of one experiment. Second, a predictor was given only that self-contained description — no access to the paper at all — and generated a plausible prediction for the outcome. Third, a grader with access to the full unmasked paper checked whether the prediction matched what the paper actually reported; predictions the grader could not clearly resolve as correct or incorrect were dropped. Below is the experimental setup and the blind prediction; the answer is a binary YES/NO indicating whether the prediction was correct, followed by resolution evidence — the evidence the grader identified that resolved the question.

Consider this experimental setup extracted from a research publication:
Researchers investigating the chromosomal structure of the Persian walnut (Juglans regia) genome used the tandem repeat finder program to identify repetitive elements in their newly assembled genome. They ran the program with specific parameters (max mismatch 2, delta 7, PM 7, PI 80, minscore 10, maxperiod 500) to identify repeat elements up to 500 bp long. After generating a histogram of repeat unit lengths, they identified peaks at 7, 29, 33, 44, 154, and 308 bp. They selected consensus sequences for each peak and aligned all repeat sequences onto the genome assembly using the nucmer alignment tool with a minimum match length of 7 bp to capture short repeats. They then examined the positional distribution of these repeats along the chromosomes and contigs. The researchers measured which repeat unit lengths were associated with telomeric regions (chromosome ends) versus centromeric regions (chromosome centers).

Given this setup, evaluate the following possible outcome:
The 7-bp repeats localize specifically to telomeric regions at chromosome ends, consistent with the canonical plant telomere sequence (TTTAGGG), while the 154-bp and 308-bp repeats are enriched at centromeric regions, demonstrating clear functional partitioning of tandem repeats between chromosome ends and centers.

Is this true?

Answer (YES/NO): YES